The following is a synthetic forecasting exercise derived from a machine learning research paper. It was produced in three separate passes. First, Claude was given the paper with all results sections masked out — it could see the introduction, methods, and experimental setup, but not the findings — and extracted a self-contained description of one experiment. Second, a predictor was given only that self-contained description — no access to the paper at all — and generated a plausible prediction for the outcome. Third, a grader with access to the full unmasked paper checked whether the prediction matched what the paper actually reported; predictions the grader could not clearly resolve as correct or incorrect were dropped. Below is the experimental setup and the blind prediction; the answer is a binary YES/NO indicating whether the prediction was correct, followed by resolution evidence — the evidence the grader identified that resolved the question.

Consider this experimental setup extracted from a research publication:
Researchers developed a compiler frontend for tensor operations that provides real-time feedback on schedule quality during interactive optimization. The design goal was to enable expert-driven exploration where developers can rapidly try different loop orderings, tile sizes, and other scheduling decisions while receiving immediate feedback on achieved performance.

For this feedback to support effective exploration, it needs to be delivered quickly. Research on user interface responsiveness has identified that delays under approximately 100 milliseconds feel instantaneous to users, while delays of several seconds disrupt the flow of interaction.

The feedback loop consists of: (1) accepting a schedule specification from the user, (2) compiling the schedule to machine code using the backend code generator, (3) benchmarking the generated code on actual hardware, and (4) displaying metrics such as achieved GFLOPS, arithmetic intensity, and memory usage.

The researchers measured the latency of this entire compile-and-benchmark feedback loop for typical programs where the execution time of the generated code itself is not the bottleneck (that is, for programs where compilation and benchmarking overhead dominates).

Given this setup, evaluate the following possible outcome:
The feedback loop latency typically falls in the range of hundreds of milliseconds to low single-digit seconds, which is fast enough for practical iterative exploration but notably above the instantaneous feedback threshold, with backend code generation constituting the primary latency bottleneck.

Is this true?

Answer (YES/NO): NO